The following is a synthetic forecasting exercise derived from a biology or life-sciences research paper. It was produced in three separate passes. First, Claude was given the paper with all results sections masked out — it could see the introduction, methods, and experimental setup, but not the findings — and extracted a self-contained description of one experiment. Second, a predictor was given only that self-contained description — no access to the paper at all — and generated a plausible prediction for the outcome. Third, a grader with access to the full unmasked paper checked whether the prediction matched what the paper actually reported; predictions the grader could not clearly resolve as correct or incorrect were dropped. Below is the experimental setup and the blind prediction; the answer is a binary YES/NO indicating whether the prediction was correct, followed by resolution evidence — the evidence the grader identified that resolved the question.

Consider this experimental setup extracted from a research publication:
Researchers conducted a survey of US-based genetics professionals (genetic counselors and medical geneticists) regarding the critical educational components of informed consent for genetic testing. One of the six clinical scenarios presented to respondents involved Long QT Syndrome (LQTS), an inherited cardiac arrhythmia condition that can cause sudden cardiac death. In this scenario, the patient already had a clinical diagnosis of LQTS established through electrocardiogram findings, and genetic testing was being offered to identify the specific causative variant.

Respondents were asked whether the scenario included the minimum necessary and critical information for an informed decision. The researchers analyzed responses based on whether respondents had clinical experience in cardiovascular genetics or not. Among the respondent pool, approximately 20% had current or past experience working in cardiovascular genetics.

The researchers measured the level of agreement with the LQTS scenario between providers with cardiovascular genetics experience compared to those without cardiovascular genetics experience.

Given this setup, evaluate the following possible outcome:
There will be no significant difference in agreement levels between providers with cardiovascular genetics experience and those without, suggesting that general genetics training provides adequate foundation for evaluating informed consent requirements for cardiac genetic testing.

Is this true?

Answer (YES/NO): NO